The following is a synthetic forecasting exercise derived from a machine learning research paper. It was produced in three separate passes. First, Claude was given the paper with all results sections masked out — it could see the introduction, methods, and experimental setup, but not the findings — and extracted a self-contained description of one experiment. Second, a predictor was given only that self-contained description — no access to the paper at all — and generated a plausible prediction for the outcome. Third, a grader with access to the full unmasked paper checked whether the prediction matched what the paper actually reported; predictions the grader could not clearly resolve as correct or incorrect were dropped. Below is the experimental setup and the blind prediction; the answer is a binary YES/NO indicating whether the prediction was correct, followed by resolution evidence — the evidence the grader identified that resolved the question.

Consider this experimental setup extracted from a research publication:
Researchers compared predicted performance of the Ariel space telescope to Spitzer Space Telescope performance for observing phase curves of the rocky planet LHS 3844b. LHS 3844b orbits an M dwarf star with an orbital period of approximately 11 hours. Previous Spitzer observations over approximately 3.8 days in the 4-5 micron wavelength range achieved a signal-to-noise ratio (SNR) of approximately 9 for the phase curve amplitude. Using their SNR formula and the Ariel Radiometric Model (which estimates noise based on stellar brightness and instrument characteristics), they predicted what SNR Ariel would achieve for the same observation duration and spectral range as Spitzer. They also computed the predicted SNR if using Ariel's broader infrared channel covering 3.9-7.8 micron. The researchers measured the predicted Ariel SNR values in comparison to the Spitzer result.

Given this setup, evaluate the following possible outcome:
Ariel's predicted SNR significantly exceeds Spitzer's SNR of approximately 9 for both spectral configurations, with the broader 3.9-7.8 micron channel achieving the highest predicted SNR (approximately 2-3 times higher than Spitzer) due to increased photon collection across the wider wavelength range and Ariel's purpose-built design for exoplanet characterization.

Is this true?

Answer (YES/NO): NO